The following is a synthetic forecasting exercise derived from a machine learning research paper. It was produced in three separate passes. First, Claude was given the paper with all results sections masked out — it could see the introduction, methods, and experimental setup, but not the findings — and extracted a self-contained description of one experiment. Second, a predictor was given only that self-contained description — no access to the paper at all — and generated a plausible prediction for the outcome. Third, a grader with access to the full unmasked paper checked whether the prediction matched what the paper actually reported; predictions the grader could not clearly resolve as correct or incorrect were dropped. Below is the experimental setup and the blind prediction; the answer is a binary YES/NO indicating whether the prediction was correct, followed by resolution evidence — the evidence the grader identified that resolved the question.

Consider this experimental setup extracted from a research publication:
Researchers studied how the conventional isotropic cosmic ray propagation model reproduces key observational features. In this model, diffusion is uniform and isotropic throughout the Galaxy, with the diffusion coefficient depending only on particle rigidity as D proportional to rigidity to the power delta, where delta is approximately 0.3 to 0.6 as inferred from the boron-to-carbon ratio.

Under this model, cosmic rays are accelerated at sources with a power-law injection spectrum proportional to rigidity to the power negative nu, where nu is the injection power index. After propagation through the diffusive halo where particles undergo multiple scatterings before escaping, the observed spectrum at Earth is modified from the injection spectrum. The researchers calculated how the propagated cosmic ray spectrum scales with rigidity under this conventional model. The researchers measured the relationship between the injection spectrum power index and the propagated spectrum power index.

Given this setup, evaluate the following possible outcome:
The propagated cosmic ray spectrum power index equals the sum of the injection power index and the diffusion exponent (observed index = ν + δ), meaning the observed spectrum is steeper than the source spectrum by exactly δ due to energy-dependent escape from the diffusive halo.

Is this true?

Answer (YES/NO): YES